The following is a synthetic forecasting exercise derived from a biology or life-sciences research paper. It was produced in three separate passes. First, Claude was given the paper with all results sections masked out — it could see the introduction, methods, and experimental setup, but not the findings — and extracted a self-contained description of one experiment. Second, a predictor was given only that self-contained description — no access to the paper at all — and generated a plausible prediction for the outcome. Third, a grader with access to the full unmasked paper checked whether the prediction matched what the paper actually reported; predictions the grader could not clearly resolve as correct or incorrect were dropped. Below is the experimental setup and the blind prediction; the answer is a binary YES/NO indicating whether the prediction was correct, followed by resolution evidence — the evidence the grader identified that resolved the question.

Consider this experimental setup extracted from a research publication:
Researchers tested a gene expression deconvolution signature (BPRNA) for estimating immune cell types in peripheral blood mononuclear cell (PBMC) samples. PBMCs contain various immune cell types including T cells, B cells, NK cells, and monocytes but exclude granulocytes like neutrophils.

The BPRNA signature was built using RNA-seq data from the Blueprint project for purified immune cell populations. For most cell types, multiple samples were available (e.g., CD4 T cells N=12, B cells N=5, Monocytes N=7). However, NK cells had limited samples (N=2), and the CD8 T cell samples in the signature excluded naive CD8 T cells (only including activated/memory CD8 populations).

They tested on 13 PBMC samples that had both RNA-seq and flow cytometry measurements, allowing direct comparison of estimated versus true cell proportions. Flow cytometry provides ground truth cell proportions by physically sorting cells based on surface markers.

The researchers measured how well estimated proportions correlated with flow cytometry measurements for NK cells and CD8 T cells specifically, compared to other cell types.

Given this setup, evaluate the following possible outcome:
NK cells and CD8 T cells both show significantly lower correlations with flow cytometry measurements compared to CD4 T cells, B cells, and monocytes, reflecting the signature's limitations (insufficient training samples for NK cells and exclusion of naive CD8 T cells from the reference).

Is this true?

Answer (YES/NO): YES